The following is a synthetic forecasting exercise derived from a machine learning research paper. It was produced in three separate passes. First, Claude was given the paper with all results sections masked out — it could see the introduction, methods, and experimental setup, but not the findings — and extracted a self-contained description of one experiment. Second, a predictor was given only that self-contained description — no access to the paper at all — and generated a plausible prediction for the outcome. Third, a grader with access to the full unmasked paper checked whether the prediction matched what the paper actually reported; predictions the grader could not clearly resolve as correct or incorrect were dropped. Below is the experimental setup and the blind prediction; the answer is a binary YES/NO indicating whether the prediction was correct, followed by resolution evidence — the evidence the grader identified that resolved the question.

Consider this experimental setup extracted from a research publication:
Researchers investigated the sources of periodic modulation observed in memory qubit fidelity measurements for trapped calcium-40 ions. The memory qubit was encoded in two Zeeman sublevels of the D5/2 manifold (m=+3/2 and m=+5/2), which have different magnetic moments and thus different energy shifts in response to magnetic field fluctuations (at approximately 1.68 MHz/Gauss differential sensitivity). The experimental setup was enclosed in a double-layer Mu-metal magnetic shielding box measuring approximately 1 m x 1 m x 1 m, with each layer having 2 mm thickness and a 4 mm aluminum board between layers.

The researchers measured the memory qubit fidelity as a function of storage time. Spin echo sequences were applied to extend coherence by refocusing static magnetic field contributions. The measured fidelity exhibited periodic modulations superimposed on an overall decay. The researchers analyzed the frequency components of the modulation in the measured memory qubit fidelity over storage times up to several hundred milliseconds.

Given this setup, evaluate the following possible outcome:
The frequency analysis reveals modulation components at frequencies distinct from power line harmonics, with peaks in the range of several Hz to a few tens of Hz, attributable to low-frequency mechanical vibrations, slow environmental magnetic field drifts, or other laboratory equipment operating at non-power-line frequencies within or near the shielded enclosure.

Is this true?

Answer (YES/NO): NO